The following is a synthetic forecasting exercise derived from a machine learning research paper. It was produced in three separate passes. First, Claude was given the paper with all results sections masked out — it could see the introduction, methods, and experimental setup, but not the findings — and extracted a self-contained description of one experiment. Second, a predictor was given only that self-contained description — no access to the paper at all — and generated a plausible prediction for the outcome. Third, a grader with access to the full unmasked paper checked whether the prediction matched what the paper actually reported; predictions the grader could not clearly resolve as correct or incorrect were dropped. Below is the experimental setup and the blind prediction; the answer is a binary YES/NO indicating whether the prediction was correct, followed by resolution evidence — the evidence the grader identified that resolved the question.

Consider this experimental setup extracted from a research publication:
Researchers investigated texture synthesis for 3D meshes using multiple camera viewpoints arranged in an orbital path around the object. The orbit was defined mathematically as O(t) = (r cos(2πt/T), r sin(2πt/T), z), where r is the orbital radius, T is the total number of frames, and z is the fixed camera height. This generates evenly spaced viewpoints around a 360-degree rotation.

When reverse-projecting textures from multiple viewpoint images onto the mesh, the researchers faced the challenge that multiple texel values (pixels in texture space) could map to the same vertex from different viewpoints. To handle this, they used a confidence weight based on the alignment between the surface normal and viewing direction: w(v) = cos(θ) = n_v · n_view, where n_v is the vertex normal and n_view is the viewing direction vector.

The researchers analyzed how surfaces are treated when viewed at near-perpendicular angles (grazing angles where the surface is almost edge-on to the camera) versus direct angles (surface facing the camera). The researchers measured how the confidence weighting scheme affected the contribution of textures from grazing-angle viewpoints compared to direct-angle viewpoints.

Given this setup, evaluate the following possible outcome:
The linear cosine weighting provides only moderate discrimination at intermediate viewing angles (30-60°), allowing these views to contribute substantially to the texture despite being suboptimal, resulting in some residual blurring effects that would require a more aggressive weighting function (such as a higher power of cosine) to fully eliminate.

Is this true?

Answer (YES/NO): YES